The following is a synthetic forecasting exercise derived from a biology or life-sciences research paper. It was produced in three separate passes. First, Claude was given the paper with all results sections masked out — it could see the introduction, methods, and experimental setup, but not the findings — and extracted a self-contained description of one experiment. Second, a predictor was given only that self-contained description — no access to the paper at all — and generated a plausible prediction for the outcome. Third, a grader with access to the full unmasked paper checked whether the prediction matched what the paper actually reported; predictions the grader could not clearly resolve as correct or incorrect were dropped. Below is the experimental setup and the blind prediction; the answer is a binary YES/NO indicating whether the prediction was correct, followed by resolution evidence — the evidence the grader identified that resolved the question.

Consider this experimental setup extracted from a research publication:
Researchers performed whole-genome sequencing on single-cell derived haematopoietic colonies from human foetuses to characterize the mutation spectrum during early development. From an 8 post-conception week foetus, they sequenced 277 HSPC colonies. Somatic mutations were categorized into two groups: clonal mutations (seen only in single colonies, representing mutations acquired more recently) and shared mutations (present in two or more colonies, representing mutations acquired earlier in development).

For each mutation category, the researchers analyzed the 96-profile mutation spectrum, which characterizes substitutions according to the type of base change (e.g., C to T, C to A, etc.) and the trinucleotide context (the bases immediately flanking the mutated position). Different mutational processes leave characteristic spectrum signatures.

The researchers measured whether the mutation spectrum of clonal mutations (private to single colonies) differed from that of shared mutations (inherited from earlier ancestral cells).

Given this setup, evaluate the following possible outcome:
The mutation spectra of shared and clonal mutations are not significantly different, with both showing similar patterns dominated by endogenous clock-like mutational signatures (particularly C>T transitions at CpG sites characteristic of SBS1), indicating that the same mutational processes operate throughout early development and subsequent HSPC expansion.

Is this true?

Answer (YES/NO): YES